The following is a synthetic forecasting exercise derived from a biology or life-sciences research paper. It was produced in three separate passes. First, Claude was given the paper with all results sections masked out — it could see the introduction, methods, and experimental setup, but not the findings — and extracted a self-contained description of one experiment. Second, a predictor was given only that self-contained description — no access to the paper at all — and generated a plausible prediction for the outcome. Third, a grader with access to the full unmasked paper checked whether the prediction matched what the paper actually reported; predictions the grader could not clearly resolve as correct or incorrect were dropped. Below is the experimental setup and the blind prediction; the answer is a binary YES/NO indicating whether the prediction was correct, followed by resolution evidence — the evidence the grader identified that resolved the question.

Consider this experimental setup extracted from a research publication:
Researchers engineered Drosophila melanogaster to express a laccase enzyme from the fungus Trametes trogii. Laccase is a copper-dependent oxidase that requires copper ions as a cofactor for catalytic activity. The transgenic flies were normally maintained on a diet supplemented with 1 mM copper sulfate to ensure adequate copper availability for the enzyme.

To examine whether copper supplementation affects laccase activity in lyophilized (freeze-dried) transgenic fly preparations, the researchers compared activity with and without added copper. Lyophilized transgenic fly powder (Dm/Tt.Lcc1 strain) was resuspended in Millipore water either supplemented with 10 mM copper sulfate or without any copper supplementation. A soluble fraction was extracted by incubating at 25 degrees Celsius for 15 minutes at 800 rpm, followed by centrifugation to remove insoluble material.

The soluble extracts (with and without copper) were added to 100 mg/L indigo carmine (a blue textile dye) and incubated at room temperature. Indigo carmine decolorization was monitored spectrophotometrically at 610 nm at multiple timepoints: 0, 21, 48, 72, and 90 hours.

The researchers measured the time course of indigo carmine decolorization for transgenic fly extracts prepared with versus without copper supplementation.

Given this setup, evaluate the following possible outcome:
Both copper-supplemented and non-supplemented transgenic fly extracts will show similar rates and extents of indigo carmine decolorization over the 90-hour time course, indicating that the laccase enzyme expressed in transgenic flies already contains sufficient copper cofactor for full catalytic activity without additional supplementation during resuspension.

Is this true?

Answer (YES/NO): NO